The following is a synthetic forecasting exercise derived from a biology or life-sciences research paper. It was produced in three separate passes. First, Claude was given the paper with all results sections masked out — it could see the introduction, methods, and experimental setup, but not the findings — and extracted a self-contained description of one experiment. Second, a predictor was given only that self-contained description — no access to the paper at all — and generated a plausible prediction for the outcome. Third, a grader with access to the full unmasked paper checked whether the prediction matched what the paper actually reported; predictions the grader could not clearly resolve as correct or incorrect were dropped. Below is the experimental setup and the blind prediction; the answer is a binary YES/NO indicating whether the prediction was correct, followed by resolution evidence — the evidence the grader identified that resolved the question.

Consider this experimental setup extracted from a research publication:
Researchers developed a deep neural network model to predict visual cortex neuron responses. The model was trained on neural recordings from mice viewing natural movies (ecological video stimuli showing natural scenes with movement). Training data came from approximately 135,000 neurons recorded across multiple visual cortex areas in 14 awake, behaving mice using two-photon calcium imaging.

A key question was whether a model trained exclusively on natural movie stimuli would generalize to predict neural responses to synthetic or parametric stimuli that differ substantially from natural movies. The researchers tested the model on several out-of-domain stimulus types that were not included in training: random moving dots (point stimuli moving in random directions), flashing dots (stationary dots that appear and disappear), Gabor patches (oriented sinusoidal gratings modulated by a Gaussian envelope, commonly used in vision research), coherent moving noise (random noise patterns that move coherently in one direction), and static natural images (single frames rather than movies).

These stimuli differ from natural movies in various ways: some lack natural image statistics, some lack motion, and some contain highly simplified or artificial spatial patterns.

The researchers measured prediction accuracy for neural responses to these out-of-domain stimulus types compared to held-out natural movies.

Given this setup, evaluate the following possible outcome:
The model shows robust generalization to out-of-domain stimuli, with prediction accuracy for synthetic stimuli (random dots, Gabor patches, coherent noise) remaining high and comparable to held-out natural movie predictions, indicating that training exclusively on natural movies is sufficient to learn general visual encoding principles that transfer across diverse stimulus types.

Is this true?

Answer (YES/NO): NO